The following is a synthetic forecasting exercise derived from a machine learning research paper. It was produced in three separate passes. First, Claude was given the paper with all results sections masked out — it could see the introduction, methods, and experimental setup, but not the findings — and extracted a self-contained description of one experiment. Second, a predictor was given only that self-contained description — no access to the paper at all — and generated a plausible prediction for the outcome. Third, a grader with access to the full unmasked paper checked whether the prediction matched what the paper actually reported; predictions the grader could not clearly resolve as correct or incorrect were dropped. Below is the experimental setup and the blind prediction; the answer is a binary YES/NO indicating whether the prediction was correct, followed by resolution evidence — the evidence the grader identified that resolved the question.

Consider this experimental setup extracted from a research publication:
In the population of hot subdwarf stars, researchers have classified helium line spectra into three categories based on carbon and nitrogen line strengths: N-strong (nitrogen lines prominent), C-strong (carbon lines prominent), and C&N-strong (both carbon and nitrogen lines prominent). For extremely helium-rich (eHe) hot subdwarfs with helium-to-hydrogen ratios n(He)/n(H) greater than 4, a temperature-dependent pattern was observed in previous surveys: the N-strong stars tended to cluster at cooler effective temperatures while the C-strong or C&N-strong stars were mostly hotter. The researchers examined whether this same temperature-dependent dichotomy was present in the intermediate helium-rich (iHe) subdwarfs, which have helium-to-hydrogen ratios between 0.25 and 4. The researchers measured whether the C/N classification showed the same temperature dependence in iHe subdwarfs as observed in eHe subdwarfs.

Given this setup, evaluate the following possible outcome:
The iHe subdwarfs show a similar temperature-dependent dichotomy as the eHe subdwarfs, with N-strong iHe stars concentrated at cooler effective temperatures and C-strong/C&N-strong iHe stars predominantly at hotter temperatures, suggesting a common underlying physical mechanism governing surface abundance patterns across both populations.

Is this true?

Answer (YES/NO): NO